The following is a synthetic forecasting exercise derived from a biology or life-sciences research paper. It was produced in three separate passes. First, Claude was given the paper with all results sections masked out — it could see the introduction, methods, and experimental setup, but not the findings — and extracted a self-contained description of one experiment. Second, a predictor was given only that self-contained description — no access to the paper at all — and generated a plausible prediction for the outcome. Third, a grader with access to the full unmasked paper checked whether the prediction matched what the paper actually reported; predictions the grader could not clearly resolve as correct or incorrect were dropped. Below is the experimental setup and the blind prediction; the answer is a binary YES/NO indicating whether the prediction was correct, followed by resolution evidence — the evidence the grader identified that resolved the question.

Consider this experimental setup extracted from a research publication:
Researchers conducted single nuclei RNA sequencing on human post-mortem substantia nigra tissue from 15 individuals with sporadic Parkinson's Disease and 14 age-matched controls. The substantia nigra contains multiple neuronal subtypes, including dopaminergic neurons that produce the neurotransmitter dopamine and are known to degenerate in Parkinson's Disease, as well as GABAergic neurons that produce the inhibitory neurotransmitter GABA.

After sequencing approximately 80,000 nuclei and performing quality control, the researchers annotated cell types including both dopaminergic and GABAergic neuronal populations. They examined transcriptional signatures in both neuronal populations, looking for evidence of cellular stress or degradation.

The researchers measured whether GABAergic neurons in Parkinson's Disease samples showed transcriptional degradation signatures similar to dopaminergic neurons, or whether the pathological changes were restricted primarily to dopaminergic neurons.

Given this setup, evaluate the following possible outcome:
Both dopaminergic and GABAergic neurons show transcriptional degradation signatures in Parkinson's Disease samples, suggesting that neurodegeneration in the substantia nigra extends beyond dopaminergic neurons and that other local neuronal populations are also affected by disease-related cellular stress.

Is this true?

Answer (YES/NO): YES